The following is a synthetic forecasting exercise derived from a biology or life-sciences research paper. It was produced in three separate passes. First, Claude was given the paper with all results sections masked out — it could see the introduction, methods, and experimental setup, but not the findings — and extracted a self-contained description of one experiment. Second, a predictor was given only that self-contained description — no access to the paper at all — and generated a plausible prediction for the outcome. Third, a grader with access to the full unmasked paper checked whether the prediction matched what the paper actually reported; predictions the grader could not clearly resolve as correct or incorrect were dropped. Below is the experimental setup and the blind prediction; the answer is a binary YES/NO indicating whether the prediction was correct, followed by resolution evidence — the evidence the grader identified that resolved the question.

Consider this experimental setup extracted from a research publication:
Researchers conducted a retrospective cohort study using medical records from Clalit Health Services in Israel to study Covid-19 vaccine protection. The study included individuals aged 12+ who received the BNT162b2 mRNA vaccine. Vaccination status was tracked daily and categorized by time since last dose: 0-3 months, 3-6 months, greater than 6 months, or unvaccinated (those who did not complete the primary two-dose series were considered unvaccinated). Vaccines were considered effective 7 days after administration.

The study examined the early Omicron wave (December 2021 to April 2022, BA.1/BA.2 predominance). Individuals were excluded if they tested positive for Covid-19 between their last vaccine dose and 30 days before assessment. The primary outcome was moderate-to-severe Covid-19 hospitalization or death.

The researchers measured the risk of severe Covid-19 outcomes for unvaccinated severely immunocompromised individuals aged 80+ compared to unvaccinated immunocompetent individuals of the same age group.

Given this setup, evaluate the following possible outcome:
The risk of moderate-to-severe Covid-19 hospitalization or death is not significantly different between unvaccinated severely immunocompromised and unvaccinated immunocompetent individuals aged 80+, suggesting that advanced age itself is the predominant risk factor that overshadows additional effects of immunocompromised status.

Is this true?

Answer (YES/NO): NO